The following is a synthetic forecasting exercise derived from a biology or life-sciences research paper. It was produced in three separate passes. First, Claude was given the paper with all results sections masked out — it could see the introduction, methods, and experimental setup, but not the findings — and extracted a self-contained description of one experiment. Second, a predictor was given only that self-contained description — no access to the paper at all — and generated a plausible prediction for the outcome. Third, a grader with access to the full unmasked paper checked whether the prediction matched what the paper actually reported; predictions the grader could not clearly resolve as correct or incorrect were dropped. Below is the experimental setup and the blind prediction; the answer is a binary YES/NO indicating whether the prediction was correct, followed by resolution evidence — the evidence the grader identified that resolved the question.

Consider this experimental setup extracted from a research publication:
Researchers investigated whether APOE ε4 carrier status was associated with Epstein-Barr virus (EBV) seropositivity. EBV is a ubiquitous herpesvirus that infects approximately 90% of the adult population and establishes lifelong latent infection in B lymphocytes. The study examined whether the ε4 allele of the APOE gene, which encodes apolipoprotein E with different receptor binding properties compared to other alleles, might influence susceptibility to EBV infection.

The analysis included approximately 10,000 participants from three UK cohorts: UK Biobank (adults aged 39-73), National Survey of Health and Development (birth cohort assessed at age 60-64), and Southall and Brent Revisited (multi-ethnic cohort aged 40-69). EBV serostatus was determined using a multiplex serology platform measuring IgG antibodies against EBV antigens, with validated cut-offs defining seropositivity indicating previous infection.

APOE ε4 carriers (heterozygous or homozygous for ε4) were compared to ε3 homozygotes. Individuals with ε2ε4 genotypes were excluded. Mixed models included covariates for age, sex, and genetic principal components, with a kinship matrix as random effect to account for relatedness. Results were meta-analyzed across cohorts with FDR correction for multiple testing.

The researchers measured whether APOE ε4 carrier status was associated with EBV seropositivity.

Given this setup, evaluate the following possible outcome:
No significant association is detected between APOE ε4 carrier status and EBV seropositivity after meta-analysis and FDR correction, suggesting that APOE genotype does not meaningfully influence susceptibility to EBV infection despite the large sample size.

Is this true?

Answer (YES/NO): YES